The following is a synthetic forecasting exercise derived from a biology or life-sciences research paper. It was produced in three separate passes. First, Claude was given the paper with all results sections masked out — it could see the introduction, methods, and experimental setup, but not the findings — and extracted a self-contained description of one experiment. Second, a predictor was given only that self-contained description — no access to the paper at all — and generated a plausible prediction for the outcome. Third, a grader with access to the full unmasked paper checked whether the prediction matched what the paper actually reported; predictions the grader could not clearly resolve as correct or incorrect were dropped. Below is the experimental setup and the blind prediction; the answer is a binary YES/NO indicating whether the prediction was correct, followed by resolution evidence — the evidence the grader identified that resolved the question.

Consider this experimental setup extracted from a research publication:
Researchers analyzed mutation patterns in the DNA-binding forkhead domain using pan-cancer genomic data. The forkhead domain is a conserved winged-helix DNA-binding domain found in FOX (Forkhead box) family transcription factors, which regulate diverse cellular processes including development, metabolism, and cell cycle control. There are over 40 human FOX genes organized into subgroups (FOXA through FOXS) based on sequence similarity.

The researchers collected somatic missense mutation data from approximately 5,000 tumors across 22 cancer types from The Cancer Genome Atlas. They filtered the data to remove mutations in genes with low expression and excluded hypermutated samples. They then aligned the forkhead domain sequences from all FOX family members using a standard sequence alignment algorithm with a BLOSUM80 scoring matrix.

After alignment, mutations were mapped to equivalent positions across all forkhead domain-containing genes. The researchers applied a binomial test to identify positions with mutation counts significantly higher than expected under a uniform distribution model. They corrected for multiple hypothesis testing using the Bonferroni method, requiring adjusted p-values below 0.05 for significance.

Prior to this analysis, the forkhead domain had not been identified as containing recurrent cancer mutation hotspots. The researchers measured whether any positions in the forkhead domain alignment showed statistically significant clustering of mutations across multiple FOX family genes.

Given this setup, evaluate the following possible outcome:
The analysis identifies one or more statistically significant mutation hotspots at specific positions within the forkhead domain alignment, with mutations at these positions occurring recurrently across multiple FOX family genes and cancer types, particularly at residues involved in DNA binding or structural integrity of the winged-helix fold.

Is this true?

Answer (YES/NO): YES